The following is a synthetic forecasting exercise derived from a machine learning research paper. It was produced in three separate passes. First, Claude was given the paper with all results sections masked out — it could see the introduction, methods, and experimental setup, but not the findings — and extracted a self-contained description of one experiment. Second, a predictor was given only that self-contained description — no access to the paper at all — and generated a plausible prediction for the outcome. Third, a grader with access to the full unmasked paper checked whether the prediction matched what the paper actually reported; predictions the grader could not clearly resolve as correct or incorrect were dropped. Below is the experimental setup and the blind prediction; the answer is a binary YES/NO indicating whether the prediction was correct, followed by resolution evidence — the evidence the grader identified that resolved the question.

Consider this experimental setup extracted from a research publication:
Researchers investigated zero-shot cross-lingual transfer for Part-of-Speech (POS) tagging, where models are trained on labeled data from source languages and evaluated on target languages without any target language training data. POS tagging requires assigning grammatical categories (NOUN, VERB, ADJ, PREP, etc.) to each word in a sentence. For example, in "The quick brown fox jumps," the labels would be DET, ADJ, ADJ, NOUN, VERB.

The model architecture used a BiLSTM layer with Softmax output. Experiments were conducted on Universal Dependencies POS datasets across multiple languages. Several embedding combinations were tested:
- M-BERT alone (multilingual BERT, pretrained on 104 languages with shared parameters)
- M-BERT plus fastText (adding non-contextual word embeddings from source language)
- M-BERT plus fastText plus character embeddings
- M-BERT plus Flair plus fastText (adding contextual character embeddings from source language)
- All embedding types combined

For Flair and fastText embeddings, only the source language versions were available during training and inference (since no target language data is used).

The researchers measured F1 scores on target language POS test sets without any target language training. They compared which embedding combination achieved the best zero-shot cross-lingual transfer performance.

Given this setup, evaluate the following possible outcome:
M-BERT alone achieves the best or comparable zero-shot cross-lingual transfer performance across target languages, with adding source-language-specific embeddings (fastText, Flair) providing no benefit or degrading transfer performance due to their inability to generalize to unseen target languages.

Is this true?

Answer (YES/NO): YES